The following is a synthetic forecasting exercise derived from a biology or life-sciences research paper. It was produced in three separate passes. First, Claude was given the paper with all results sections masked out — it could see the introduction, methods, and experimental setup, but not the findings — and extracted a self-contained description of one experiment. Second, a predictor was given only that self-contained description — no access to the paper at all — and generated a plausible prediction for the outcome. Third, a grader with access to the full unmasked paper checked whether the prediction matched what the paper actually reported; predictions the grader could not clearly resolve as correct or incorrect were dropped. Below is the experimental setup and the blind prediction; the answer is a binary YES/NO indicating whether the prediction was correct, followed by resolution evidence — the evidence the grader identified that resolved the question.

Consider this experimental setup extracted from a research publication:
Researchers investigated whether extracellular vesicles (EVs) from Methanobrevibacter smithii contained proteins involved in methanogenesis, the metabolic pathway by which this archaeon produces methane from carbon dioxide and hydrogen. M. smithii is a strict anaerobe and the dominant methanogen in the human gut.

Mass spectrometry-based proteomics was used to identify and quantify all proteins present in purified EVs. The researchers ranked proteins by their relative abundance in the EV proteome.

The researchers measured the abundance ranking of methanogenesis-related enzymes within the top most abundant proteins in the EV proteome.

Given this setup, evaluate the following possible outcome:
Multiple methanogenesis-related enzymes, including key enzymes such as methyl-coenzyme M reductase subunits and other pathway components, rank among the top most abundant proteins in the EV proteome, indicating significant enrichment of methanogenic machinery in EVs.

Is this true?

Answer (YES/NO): YES